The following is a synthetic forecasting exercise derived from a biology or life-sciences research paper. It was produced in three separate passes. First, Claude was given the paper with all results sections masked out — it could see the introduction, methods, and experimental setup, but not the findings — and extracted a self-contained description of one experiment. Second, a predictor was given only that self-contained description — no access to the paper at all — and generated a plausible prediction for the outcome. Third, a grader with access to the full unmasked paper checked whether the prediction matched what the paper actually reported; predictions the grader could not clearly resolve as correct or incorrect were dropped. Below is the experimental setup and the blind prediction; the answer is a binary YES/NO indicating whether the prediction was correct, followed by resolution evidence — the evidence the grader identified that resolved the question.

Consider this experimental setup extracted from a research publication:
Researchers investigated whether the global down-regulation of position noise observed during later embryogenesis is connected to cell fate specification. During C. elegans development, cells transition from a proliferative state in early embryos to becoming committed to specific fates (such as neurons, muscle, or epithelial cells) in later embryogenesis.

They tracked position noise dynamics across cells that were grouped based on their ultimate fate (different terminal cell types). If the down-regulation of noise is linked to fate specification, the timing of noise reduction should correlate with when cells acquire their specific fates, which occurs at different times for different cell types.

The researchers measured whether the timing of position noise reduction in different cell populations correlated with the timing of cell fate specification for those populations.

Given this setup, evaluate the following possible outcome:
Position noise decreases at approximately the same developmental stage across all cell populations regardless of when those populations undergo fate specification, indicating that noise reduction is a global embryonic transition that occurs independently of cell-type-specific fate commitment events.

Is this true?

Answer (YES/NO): NO